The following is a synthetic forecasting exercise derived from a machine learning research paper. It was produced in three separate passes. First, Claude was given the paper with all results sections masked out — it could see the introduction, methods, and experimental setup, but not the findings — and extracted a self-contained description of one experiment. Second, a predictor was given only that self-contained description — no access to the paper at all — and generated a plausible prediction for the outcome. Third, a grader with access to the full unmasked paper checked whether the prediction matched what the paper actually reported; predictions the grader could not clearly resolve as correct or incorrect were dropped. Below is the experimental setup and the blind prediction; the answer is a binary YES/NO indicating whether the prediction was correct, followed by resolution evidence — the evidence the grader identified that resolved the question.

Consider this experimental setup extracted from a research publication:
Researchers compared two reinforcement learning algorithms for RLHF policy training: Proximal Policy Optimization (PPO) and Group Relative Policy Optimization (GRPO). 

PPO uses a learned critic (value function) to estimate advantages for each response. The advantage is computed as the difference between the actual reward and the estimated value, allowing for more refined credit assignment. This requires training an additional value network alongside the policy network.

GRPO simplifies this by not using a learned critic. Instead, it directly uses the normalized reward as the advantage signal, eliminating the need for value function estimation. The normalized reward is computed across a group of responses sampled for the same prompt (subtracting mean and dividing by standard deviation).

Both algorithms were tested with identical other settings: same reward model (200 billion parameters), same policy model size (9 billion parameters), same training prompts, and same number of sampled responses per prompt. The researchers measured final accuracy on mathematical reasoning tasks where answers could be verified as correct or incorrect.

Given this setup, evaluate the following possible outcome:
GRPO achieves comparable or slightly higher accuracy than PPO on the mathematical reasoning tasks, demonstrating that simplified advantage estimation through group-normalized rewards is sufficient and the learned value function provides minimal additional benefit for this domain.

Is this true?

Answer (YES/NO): YES